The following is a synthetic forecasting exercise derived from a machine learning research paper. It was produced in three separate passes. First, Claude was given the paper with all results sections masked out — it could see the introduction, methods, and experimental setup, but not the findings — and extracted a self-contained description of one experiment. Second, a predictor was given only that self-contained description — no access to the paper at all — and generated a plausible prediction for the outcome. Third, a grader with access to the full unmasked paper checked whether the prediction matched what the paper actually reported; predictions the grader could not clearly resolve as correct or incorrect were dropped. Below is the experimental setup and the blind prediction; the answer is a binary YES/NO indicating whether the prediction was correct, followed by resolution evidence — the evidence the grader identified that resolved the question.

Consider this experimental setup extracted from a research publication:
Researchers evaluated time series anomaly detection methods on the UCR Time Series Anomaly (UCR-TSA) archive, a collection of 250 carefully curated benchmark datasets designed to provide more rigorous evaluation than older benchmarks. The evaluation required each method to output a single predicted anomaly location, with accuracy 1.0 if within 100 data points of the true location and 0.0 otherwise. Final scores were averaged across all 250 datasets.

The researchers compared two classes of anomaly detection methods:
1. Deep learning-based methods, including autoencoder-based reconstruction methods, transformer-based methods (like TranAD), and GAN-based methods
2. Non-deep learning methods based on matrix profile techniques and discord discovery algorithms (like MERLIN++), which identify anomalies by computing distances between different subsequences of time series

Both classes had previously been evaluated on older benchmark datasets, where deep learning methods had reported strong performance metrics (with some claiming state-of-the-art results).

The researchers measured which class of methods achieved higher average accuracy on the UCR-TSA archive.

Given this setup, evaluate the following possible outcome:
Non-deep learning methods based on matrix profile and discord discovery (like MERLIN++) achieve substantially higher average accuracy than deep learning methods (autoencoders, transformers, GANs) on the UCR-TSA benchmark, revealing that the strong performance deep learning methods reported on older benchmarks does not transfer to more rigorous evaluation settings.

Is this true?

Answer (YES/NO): YES